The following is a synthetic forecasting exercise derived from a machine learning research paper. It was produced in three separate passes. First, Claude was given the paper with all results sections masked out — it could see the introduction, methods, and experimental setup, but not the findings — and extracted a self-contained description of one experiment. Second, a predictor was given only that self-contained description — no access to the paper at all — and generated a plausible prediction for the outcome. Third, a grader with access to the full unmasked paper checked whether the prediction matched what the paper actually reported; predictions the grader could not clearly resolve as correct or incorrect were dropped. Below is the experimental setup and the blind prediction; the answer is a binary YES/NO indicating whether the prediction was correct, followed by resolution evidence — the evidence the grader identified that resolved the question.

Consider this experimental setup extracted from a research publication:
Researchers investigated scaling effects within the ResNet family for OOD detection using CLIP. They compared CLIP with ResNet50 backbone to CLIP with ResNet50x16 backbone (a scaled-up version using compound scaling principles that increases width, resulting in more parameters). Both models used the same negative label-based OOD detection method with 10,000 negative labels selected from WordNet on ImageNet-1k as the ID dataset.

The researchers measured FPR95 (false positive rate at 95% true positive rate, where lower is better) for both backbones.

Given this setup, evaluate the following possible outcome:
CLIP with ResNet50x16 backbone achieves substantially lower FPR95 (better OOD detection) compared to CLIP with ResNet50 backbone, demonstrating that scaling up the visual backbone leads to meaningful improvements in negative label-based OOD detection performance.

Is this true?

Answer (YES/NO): NO